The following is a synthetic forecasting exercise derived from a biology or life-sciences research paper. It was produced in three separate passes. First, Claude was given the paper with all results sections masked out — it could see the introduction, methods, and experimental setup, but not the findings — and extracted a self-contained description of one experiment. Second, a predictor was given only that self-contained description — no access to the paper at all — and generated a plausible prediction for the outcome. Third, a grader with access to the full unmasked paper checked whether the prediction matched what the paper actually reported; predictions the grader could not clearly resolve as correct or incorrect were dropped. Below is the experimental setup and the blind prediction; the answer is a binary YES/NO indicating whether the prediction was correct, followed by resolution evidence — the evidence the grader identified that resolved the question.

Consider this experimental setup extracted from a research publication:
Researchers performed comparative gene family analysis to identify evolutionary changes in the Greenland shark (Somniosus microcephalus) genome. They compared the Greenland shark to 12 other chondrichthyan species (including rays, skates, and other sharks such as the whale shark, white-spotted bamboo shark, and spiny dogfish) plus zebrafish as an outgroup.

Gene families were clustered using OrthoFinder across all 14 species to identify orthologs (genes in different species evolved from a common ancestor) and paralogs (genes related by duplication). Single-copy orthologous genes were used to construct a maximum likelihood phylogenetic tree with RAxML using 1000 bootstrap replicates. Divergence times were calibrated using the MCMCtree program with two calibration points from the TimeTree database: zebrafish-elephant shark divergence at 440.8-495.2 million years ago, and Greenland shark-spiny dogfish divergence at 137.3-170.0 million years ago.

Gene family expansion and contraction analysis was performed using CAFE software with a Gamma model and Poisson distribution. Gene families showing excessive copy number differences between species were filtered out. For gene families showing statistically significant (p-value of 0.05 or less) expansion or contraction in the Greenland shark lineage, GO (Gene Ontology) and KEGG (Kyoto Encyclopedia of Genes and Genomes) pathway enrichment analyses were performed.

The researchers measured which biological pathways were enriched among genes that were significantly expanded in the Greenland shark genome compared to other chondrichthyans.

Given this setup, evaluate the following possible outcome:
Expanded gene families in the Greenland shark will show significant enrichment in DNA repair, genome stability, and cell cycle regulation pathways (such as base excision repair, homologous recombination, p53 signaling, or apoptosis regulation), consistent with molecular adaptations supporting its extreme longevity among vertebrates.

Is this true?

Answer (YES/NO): YES